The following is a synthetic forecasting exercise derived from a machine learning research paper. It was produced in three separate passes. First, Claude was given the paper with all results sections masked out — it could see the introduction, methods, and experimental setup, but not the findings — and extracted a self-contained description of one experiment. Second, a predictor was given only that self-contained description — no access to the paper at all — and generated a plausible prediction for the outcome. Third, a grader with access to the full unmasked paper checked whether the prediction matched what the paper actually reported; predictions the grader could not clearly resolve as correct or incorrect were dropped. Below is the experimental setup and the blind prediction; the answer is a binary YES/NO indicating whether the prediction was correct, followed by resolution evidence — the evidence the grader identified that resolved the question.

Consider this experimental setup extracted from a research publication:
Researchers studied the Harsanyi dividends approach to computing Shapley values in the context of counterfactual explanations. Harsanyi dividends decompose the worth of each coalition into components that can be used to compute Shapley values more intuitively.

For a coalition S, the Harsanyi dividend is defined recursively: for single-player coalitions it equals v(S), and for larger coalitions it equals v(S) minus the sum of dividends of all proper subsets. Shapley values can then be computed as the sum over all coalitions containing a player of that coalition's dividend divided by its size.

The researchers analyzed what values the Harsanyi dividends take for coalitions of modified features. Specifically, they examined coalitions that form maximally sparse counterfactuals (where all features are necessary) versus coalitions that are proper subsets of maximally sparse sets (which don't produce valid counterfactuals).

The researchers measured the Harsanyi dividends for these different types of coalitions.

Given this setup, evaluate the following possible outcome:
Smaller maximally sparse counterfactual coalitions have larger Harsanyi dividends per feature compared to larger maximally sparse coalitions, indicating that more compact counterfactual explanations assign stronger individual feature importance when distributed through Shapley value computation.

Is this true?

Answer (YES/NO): YES